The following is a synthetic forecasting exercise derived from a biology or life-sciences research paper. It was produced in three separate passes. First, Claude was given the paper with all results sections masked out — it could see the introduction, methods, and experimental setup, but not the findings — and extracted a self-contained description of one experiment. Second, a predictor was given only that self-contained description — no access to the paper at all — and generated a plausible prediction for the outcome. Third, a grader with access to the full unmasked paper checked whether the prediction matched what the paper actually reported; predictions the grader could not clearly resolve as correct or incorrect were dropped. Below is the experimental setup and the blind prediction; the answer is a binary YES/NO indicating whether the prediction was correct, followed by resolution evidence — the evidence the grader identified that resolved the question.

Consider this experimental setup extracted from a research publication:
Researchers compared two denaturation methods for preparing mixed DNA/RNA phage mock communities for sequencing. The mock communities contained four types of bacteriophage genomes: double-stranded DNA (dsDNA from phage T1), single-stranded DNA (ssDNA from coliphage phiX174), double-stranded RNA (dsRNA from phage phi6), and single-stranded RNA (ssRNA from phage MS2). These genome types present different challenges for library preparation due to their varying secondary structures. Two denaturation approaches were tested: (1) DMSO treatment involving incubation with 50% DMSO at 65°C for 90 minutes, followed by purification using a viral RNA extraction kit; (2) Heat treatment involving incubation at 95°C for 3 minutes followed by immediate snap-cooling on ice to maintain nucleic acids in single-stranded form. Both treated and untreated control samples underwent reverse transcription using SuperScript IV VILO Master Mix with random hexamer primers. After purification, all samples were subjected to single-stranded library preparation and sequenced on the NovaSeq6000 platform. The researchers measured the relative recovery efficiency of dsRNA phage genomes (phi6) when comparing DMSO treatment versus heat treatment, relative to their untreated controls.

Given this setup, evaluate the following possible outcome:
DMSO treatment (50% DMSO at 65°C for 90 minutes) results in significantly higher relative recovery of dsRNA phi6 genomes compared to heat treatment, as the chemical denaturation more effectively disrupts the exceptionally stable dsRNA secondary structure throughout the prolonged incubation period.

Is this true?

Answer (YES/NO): NO